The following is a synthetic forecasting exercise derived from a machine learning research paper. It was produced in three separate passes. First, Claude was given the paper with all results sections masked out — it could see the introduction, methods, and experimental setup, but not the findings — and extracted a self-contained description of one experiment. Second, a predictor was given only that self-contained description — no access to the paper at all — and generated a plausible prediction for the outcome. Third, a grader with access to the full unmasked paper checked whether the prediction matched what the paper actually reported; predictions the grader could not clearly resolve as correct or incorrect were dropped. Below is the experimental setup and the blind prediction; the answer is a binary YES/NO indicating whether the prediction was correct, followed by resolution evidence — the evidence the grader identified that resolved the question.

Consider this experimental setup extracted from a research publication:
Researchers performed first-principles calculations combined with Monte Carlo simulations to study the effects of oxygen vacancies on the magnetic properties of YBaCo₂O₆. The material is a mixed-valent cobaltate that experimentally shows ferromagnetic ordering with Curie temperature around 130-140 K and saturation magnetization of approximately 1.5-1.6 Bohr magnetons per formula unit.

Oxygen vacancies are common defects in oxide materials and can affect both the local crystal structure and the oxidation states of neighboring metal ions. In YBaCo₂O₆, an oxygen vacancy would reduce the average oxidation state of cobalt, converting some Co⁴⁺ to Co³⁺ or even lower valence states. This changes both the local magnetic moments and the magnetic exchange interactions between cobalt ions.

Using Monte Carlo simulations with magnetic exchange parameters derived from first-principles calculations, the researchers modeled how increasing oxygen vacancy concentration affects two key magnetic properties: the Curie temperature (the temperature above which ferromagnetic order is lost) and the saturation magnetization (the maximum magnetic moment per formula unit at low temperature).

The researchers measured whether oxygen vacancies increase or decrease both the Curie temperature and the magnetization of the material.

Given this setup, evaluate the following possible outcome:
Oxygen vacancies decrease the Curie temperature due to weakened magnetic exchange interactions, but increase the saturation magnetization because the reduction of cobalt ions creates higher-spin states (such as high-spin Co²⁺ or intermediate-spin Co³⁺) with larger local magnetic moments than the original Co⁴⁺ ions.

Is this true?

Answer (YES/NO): NO